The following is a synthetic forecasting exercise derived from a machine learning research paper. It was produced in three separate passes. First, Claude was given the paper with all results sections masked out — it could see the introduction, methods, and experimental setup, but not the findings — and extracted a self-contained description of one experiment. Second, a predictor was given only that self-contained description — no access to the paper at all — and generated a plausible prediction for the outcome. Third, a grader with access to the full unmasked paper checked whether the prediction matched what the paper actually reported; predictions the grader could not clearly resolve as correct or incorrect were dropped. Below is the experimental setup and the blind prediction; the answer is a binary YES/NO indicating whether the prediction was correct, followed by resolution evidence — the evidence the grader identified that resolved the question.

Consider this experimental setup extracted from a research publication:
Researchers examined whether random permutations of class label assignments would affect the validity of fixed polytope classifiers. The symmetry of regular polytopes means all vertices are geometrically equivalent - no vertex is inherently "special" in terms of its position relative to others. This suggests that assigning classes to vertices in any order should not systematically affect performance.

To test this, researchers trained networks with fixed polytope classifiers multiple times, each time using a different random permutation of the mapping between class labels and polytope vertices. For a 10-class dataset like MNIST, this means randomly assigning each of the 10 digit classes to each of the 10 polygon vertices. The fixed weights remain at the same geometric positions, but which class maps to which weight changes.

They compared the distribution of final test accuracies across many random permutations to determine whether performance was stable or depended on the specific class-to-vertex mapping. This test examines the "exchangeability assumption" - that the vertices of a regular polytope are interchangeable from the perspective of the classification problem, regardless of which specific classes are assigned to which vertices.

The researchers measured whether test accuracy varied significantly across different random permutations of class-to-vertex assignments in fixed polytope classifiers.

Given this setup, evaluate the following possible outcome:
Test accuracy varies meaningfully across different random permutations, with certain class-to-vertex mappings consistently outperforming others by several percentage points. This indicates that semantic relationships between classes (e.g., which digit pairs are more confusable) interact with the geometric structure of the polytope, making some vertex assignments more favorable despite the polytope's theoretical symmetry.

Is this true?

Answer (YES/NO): NO